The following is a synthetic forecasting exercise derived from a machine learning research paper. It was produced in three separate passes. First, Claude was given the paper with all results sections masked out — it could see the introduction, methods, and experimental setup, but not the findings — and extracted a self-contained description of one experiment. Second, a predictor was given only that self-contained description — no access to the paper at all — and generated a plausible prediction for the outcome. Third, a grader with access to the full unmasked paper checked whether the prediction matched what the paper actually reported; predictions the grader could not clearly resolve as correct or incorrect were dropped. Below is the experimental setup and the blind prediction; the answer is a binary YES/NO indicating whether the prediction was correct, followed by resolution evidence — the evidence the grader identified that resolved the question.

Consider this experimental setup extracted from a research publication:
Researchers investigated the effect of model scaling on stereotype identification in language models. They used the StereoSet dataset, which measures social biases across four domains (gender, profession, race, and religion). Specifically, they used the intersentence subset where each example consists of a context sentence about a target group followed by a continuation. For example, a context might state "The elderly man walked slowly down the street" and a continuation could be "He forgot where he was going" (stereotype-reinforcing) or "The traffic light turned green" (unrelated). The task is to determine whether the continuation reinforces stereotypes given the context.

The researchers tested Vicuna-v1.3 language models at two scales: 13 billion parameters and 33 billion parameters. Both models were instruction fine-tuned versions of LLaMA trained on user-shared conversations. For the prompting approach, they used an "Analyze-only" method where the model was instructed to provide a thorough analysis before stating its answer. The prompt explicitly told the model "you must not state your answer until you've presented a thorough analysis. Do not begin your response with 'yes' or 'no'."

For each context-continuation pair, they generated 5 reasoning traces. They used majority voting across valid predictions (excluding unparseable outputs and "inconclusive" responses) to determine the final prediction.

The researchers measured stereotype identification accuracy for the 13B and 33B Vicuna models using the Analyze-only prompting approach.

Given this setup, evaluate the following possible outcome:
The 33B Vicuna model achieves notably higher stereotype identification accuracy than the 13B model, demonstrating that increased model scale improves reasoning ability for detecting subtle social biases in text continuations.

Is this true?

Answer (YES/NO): YES